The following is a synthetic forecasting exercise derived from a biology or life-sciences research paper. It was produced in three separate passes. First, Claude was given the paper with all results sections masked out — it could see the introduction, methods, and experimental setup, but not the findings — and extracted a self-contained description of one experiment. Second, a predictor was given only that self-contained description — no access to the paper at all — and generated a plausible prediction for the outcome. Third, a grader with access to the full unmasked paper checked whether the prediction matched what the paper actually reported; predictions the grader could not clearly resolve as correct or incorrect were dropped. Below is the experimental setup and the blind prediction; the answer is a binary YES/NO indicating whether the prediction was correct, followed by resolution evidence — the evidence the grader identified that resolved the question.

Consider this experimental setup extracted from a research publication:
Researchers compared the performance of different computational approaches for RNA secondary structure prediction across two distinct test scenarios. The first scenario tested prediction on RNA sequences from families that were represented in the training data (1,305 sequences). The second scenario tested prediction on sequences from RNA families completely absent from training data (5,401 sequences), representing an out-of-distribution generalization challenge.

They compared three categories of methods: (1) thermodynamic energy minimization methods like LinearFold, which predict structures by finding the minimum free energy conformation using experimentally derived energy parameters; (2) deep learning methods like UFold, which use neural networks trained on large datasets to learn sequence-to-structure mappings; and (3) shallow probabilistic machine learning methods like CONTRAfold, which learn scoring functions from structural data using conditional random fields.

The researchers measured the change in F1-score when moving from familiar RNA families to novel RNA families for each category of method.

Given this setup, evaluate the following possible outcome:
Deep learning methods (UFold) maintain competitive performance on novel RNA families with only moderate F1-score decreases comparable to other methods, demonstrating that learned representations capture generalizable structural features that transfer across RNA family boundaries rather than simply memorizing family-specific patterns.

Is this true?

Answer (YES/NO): NO